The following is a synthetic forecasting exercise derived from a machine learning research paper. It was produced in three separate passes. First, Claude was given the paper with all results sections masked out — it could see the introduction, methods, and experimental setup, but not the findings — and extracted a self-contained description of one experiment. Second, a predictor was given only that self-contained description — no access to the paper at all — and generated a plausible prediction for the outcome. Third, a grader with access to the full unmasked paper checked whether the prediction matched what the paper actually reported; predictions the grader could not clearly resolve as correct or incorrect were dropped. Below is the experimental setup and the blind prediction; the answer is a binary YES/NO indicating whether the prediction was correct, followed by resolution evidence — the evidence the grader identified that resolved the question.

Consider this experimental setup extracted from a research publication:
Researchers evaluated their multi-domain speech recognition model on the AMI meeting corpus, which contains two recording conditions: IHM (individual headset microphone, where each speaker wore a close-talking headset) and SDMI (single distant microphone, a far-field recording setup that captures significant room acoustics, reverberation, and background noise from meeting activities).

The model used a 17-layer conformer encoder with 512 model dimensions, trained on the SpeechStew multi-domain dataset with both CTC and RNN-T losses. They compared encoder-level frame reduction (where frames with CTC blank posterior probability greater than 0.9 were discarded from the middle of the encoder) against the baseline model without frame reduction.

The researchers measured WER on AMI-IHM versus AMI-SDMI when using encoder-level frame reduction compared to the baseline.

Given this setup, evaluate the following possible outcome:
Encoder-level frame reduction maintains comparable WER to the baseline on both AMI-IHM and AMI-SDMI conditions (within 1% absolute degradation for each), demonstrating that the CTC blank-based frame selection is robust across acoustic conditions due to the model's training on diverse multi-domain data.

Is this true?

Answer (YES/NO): NO